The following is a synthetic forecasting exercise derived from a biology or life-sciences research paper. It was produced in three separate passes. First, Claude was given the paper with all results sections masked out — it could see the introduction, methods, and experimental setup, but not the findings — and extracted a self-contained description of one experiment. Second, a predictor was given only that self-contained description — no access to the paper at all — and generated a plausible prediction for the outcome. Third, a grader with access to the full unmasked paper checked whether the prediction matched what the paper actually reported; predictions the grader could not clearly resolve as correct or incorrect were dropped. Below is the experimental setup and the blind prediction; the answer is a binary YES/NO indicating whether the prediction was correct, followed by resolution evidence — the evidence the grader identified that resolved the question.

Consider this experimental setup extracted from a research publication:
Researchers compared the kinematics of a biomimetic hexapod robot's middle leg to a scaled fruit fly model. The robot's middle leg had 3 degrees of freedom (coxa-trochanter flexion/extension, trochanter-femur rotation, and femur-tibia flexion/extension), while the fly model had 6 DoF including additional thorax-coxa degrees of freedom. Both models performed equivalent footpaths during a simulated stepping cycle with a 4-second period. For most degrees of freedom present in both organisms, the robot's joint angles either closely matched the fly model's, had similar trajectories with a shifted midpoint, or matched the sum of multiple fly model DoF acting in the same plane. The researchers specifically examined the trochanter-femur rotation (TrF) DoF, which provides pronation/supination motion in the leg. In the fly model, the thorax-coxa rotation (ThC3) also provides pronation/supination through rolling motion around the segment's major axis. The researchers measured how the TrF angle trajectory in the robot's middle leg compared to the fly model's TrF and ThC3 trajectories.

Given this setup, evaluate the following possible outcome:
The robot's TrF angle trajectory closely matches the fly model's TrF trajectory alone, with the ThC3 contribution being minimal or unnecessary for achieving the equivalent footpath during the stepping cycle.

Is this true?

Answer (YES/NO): NO